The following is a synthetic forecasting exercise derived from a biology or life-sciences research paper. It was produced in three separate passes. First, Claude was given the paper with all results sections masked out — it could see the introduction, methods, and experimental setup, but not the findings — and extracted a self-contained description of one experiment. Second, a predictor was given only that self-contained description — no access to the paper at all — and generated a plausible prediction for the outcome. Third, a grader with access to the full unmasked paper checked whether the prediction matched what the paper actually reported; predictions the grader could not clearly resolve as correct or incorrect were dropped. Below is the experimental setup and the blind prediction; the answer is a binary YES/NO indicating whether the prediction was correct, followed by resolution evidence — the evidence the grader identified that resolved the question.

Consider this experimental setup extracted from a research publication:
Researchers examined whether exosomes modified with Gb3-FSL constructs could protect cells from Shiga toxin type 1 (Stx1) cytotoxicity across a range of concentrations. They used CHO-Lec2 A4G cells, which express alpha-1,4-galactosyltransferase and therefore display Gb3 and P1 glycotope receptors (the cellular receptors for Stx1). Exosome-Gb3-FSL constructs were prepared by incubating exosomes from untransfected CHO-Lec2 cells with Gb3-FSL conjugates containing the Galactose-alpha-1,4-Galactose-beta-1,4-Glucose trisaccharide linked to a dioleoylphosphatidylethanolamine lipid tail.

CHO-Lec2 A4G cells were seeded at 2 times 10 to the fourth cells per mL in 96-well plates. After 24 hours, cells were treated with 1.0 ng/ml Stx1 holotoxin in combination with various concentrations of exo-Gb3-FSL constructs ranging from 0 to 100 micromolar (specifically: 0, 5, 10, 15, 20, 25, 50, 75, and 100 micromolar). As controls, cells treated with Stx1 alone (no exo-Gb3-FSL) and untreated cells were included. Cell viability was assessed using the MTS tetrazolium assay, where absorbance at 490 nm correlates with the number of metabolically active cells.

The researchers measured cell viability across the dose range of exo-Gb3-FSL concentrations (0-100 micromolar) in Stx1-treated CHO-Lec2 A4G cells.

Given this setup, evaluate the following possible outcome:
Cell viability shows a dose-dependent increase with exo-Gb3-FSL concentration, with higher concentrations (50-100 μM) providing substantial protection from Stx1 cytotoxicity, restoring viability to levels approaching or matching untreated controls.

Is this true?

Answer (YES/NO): NO